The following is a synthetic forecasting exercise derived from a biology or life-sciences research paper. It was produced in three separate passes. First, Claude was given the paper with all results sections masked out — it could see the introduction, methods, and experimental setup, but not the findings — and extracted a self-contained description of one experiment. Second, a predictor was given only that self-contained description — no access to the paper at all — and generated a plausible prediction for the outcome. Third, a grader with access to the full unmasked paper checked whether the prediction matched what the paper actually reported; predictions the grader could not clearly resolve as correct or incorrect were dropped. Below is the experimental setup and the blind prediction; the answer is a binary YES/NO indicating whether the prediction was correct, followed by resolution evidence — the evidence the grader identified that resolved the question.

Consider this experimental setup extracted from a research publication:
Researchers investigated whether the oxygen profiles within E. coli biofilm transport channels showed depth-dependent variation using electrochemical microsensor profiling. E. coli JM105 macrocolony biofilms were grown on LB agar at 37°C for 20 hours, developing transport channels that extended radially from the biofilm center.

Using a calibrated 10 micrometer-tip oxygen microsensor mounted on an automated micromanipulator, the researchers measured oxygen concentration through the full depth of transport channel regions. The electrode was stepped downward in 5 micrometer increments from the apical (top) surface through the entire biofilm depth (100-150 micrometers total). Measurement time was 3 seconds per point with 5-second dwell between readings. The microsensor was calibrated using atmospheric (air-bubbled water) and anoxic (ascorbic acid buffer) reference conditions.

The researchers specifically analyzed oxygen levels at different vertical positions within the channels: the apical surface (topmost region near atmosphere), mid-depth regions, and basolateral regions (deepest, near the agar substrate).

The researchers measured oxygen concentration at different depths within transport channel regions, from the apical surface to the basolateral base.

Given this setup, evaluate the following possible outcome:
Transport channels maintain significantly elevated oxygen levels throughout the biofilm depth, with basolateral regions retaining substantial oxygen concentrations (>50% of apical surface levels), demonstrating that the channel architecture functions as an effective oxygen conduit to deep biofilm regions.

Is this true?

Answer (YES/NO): NO